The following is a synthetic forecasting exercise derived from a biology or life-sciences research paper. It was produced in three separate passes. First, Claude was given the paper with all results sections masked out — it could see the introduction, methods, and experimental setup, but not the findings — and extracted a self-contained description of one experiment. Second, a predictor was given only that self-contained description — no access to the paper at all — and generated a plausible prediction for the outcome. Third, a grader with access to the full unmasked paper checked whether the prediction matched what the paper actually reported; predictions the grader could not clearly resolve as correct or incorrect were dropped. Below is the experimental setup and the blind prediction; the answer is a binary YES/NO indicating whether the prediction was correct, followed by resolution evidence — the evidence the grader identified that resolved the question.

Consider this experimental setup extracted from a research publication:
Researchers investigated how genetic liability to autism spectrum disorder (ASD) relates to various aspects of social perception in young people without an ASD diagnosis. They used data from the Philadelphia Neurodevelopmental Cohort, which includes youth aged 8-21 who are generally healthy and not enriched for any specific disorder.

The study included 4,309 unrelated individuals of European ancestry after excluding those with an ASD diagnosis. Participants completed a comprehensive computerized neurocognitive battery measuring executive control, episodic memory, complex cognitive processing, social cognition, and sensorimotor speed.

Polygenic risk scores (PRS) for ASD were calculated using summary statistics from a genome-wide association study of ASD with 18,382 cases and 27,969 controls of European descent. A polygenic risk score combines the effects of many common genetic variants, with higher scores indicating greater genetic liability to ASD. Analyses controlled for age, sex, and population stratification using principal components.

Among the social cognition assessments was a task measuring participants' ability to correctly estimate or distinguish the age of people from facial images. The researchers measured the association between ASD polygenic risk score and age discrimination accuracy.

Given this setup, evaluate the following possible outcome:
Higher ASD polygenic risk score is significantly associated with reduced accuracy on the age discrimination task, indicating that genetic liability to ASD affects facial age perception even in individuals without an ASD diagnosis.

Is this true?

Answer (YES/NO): YES